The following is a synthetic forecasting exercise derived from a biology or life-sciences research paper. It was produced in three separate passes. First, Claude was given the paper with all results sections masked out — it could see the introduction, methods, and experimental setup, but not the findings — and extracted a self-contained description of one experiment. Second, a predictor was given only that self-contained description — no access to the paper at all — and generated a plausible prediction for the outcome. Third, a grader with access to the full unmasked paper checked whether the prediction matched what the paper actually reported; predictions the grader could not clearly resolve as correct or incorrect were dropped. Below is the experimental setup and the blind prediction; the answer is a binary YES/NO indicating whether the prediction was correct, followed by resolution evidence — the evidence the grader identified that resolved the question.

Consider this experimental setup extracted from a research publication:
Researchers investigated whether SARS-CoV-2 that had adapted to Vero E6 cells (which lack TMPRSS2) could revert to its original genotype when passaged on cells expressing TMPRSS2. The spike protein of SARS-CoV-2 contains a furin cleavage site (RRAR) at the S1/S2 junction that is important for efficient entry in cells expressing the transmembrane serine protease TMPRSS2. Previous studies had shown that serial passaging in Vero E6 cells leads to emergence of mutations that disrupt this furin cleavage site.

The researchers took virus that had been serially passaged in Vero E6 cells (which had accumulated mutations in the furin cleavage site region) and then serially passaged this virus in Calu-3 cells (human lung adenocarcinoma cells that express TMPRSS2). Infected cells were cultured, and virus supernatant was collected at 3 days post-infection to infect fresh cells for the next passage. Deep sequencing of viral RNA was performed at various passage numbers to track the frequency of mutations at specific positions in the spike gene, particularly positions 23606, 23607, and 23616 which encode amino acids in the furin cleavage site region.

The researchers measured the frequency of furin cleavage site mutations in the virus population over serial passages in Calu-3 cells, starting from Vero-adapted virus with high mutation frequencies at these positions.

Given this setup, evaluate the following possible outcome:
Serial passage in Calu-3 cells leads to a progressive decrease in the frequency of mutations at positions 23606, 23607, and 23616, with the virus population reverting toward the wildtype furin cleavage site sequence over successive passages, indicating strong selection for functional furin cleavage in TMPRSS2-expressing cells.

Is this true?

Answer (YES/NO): NO